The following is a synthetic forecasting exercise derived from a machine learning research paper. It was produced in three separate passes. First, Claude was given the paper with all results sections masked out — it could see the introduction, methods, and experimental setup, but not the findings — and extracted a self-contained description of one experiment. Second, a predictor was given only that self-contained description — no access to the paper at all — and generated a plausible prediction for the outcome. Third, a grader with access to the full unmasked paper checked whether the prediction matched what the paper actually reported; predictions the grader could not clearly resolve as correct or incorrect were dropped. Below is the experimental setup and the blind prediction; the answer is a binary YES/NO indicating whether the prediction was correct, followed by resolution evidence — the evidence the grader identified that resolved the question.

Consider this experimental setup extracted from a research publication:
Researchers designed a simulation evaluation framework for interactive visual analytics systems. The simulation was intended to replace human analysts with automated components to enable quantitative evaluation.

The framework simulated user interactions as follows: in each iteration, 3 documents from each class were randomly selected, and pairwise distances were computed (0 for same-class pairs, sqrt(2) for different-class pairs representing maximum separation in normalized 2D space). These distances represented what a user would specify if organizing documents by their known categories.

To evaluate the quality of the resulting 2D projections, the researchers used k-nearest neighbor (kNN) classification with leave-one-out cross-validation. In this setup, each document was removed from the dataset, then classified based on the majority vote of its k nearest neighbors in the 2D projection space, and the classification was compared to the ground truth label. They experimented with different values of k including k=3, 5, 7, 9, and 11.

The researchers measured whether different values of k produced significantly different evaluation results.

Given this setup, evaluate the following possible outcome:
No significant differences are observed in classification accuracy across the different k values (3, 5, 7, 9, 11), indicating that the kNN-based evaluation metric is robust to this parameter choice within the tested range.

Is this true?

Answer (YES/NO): YES